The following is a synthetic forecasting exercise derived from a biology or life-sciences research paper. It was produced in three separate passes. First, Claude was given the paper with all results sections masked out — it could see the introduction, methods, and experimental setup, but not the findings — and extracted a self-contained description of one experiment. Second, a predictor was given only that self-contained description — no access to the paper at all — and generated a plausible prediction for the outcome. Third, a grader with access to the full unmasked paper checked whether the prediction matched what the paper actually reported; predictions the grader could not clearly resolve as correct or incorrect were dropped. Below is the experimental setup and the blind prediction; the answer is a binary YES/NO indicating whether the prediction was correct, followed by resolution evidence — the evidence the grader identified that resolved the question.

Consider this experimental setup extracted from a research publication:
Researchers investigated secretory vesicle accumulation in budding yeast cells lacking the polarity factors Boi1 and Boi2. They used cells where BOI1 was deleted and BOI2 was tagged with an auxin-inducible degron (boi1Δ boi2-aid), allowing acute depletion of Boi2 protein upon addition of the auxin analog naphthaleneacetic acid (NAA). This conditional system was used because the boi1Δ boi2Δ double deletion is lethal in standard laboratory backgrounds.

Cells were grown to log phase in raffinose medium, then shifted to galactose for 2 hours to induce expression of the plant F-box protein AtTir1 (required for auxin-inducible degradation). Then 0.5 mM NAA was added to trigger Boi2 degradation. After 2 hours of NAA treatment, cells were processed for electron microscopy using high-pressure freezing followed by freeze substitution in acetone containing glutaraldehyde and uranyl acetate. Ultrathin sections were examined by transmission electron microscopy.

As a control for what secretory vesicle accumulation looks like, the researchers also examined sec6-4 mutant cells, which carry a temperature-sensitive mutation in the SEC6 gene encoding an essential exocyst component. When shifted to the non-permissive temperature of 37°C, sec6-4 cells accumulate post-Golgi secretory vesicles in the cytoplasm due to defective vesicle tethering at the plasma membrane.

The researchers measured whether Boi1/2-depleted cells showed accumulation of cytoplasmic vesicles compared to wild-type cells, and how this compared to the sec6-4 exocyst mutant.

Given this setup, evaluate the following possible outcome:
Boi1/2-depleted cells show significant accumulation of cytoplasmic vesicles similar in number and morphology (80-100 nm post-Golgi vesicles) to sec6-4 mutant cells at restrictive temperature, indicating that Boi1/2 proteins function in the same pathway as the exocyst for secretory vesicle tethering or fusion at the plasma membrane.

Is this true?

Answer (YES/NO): YES